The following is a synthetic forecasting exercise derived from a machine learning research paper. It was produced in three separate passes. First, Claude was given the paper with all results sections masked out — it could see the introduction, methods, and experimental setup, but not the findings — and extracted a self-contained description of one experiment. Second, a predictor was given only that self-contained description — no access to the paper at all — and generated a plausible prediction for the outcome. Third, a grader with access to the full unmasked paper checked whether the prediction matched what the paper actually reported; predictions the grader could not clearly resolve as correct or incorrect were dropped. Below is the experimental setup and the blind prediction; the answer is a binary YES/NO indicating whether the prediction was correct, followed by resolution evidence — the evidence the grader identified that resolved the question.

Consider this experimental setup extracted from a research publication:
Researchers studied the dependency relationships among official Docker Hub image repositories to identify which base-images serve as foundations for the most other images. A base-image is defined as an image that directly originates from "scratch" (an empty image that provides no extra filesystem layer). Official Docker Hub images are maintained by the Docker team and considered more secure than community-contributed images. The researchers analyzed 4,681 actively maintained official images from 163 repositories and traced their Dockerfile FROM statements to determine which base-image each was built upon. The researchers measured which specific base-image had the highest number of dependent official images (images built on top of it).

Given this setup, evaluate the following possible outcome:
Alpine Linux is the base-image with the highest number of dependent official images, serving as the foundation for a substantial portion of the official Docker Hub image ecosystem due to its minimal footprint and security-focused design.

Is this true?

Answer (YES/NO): NO